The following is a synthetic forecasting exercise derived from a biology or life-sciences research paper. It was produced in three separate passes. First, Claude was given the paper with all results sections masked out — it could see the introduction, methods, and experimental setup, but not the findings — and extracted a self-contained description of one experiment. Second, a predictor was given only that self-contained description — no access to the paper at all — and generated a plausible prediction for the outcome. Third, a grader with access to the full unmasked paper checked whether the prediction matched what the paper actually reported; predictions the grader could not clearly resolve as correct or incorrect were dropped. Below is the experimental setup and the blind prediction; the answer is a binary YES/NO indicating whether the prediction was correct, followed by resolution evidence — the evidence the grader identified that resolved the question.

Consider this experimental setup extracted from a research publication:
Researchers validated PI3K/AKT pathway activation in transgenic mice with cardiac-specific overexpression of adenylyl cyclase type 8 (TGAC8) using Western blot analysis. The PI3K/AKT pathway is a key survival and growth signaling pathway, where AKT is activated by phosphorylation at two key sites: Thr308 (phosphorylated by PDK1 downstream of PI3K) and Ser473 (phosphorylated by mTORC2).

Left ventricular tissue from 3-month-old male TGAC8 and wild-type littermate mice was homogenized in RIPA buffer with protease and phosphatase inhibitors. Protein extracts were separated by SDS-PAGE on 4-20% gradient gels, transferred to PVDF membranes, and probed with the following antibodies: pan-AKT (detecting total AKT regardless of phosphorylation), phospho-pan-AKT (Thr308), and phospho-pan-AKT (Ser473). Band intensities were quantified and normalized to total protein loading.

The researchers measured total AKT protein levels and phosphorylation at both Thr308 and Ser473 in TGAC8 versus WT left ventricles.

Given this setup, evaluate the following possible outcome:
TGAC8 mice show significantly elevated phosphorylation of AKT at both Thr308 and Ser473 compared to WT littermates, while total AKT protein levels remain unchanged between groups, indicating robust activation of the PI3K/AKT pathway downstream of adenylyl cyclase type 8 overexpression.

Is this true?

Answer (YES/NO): NO